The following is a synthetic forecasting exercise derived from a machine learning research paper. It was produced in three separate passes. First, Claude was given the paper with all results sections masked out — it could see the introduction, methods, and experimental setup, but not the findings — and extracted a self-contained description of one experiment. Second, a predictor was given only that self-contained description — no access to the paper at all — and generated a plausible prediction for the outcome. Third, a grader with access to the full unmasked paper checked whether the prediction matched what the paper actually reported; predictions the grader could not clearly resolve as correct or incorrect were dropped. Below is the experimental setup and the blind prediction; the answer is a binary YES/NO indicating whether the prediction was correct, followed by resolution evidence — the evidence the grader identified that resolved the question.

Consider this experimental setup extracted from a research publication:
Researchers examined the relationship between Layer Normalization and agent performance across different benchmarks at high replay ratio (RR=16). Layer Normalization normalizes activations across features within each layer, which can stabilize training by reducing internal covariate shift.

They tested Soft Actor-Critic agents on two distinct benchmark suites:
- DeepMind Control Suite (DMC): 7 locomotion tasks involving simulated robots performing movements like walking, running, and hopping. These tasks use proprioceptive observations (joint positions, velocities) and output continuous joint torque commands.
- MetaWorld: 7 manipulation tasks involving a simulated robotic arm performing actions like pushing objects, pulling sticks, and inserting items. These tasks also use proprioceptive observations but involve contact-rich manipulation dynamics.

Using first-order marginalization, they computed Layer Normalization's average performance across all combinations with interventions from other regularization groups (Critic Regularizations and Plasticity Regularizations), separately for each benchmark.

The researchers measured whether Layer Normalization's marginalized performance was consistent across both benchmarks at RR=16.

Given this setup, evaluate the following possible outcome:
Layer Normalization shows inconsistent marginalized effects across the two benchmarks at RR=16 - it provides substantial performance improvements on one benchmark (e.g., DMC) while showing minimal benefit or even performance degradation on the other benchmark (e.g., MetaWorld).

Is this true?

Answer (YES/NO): YES